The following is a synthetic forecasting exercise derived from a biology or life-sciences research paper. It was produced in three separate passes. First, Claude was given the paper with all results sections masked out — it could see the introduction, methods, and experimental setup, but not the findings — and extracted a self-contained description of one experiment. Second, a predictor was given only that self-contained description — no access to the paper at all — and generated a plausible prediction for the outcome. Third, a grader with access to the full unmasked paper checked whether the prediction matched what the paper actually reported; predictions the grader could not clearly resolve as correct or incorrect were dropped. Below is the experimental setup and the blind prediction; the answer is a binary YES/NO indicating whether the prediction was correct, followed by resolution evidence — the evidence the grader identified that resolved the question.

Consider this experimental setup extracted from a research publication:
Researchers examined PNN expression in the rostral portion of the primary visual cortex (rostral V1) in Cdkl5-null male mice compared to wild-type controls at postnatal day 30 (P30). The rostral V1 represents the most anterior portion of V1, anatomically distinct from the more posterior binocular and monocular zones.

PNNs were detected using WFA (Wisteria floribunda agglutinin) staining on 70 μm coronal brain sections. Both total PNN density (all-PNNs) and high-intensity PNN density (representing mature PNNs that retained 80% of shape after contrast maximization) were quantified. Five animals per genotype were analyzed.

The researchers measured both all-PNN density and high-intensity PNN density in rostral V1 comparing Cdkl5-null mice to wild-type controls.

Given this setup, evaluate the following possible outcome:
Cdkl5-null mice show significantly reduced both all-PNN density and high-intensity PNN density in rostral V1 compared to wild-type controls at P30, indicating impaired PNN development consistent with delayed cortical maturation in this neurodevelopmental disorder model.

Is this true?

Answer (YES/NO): NO